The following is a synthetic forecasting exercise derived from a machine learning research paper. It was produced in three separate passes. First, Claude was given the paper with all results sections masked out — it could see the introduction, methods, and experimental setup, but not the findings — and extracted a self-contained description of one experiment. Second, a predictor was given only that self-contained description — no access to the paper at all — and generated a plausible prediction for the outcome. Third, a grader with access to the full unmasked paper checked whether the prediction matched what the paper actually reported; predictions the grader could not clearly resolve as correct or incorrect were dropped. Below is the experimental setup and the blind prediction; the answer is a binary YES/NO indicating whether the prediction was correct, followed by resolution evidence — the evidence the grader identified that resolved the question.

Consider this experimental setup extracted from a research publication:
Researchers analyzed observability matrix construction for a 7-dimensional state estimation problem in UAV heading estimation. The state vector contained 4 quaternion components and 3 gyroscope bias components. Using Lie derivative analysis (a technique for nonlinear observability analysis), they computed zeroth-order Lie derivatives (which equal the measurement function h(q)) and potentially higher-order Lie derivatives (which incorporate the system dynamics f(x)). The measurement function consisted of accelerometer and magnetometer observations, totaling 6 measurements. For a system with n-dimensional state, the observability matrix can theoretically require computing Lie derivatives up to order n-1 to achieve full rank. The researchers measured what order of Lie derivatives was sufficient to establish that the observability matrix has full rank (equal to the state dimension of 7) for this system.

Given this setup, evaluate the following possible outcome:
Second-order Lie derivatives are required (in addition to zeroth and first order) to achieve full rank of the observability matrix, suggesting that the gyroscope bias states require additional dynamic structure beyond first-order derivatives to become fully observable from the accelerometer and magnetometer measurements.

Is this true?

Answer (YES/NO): NO